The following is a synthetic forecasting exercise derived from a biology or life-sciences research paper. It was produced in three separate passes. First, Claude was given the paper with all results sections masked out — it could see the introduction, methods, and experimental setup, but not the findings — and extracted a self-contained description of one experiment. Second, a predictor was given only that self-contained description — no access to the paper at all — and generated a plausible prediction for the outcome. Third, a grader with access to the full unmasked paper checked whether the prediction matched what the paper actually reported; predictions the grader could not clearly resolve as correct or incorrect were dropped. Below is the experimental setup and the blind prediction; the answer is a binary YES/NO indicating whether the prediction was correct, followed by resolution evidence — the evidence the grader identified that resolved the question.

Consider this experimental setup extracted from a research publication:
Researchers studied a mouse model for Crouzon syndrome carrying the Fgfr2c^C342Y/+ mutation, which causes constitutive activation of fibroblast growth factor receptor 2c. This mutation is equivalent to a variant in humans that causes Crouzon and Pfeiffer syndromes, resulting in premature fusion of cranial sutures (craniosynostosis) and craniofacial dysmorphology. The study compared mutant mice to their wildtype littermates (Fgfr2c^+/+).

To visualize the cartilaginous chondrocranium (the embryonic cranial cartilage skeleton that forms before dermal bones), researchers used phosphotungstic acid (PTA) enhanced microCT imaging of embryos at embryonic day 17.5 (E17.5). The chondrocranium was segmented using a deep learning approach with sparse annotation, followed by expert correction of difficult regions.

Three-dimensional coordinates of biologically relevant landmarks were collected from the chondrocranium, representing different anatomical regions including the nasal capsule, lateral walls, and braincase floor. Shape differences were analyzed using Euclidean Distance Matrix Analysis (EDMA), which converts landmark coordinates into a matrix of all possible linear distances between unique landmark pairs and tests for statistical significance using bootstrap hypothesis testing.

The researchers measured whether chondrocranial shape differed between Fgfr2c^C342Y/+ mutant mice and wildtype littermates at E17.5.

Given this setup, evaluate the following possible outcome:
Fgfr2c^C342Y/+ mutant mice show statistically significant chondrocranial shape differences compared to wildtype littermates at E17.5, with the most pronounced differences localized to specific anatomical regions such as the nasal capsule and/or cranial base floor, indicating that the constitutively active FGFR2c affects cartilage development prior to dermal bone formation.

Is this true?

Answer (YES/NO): YES